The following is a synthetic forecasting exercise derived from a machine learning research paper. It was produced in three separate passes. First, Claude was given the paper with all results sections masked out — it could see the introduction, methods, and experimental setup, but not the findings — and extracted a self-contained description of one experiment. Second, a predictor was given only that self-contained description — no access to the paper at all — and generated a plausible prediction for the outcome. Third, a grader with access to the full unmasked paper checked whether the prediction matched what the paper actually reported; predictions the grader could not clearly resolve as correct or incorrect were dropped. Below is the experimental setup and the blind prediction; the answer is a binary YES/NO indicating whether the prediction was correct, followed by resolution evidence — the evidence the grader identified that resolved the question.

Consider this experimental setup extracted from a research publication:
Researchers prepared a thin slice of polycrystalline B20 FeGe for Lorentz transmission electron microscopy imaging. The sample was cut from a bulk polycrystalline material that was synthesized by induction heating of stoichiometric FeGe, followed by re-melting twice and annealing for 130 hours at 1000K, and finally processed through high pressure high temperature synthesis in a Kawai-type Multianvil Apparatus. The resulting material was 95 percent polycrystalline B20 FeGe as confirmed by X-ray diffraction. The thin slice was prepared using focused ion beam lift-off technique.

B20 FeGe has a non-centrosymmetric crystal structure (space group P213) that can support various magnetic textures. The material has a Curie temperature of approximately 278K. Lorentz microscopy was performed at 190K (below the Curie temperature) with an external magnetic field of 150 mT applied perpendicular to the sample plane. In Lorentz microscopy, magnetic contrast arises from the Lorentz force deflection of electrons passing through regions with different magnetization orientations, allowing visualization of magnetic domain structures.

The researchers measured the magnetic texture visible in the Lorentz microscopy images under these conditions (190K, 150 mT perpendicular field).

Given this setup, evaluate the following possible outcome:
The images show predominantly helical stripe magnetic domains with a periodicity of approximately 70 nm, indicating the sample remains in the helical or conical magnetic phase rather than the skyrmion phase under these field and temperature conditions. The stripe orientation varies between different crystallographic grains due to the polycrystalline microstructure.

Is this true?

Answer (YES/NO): NO